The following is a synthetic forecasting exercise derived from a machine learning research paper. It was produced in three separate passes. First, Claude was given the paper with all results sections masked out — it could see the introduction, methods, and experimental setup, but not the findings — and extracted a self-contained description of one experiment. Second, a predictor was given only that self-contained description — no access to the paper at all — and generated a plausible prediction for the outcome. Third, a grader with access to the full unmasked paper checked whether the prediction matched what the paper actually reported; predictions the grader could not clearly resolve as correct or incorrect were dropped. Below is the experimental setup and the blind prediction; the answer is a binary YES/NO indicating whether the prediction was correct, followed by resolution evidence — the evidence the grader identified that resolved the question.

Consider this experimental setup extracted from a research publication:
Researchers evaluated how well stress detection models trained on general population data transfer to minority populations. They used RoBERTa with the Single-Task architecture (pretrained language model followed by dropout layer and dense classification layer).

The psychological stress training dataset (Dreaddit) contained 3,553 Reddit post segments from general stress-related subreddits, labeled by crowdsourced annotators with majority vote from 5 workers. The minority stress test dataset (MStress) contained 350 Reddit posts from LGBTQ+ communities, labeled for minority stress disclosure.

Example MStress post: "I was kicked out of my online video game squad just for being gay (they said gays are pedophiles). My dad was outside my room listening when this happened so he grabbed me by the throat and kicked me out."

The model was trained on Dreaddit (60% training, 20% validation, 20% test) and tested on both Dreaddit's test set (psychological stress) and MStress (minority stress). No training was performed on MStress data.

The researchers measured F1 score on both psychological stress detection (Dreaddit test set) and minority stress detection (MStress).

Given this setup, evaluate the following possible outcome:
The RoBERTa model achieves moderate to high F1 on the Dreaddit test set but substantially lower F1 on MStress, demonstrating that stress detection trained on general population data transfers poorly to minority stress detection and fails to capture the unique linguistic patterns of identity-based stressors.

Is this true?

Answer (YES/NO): YES